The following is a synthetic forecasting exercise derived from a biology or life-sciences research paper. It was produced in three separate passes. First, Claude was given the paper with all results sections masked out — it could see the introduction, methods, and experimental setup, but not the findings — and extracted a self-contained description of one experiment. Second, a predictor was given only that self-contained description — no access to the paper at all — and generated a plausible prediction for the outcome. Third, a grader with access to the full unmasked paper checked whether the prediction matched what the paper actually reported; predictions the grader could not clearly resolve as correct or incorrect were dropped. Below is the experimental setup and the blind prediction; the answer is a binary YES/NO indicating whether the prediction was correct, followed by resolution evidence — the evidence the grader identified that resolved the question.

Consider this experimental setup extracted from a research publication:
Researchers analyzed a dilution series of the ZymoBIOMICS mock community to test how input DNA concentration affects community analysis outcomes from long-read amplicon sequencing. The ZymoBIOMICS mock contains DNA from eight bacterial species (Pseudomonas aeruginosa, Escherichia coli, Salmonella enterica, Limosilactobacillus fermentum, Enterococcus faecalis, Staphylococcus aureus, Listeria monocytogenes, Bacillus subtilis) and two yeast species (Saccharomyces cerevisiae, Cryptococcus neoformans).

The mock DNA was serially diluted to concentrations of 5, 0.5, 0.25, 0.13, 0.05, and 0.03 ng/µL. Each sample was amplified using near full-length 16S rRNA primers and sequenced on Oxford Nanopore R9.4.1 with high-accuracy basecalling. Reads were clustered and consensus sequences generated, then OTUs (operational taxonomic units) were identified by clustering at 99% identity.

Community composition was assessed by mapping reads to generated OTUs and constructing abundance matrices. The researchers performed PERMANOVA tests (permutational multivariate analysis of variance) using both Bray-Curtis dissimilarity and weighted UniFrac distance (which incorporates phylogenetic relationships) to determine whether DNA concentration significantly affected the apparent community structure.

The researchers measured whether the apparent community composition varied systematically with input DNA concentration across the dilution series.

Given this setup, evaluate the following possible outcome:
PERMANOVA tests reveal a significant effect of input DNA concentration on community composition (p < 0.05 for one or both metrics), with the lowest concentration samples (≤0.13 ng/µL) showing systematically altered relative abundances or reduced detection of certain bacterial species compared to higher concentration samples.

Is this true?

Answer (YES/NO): NO